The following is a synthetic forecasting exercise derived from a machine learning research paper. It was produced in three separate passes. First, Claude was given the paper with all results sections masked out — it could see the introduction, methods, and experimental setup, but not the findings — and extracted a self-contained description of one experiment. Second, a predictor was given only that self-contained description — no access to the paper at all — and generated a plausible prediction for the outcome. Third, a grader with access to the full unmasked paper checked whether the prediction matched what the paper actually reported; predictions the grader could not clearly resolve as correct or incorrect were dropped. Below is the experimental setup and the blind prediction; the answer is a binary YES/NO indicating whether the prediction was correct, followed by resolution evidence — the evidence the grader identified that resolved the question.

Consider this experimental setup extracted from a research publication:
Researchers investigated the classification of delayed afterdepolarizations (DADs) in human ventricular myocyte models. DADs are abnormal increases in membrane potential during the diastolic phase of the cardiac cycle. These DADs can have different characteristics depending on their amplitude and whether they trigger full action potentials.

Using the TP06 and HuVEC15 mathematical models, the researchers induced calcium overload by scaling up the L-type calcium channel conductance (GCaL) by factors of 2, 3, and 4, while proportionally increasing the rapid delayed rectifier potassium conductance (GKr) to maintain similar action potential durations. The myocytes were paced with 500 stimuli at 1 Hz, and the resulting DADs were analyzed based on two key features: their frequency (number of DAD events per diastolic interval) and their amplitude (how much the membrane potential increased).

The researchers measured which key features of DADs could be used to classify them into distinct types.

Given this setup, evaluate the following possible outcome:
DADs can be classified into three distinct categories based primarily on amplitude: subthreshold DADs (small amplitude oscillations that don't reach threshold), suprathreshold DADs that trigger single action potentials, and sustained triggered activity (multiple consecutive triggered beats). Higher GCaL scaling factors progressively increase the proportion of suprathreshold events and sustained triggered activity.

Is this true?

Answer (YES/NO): NO